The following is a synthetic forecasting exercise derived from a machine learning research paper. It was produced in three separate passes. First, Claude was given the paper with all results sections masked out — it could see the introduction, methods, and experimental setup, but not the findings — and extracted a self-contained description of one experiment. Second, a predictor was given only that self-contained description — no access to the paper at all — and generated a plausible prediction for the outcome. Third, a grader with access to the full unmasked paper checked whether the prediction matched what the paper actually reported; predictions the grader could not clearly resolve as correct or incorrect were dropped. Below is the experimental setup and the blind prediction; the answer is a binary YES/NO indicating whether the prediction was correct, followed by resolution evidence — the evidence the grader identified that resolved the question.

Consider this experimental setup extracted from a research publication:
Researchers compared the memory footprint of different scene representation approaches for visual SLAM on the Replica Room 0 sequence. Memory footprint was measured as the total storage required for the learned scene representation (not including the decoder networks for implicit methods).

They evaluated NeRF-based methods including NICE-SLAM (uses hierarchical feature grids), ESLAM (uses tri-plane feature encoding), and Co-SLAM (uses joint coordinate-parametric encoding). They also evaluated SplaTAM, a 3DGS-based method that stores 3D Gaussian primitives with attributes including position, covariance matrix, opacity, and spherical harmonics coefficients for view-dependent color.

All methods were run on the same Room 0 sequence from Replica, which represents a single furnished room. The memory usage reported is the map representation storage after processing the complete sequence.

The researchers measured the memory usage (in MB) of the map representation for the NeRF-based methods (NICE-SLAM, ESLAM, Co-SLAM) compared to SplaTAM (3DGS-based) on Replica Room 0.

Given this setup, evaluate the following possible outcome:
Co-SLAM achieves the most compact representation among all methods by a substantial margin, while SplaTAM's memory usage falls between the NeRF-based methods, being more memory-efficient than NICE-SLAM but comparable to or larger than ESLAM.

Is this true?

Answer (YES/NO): NO